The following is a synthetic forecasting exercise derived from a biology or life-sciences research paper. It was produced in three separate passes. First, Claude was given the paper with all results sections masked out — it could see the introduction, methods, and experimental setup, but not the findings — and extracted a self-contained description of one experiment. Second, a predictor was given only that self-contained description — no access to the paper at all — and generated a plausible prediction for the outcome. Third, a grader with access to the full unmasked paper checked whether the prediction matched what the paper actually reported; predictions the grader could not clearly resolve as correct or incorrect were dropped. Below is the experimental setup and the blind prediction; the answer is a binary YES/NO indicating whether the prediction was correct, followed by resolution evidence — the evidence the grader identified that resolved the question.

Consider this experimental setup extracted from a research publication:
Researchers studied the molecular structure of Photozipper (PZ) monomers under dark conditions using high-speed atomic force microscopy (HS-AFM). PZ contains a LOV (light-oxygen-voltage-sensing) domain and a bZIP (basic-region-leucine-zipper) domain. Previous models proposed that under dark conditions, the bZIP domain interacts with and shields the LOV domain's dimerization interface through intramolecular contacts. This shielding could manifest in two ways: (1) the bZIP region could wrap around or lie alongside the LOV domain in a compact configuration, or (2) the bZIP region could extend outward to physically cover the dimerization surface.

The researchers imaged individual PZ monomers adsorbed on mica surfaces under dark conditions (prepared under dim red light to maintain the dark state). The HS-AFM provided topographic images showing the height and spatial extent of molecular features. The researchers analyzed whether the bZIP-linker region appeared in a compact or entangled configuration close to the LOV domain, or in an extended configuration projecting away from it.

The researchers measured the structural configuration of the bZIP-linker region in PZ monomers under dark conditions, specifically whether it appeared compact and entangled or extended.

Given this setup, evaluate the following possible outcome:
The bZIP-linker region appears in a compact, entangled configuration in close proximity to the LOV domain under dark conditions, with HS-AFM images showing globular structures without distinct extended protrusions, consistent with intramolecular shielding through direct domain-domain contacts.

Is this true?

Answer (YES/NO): NO